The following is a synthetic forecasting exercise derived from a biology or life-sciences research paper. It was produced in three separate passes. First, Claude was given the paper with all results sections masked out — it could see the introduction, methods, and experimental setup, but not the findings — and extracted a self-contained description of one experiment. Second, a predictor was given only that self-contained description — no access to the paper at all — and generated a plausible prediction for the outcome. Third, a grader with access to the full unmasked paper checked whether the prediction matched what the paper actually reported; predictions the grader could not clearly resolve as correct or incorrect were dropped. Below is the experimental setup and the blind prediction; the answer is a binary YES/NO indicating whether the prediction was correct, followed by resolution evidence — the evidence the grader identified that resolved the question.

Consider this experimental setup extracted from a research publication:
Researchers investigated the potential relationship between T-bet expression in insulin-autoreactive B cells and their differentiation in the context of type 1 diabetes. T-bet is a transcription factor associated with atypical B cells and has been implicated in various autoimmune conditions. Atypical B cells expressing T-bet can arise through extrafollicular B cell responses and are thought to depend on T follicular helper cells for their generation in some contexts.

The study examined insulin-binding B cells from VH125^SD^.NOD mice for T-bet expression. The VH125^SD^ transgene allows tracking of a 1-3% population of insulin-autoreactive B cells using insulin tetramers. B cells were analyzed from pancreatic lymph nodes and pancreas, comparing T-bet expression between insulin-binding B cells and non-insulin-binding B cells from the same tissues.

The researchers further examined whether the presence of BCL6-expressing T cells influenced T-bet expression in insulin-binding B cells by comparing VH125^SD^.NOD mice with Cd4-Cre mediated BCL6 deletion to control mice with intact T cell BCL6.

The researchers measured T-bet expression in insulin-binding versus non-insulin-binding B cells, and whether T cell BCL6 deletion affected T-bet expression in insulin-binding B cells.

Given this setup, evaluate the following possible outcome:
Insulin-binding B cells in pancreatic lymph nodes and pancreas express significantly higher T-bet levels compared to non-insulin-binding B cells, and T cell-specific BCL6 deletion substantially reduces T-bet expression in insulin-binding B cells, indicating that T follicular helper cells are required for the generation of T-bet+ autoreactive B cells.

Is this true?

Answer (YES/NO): NO